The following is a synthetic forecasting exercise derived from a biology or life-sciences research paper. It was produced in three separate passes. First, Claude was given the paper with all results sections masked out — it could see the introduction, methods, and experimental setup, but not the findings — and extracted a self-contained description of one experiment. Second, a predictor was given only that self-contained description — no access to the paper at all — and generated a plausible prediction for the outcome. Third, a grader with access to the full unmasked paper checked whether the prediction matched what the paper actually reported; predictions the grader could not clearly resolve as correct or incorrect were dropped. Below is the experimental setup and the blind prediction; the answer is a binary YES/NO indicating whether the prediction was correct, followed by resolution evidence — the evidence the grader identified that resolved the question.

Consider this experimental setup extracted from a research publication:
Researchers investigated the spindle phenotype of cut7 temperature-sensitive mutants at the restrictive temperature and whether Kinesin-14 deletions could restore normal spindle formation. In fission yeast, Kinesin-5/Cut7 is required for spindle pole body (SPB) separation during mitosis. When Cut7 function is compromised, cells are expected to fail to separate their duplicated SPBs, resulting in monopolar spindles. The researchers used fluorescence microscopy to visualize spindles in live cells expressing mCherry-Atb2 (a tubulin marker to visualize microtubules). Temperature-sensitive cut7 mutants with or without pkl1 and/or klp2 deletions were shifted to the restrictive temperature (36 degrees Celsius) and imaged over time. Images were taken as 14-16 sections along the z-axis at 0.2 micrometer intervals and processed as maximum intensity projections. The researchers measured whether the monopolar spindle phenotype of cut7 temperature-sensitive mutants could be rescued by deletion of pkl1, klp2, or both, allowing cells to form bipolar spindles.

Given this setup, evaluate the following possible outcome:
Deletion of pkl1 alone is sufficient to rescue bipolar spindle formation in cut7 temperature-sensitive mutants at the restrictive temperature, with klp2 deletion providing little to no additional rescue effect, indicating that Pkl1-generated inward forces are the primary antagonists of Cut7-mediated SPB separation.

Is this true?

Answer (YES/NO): NO